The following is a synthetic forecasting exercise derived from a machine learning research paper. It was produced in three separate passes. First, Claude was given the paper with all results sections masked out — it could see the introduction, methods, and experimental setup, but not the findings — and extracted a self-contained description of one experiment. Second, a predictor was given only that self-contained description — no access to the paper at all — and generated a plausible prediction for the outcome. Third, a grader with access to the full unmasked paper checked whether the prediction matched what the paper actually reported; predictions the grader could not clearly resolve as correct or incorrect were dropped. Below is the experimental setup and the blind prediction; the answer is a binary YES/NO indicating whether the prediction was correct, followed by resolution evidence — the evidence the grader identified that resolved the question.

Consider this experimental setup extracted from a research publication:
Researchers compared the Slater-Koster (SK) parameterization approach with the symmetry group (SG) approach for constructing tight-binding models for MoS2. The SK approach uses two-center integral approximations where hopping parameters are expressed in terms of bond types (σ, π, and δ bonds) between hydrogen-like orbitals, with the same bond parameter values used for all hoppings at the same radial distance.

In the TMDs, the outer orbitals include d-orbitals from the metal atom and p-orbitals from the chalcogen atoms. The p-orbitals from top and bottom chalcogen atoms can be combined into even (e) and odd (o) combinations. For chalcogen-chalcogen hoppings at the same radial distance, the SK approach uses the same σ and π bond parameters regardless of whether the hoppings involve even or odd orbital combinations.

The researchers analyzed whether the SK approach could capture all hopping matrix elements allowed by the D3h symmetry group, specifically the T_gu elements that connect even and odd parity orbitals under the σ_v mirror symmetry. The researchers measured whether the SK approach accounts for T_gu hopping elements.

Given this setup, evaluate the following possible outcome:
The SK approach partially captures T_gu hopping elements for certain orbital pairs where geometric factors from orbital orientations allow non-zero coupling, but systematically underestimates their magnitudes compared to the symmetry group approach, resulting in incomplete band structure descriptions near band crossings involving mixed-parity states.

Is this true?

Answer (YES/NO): NO